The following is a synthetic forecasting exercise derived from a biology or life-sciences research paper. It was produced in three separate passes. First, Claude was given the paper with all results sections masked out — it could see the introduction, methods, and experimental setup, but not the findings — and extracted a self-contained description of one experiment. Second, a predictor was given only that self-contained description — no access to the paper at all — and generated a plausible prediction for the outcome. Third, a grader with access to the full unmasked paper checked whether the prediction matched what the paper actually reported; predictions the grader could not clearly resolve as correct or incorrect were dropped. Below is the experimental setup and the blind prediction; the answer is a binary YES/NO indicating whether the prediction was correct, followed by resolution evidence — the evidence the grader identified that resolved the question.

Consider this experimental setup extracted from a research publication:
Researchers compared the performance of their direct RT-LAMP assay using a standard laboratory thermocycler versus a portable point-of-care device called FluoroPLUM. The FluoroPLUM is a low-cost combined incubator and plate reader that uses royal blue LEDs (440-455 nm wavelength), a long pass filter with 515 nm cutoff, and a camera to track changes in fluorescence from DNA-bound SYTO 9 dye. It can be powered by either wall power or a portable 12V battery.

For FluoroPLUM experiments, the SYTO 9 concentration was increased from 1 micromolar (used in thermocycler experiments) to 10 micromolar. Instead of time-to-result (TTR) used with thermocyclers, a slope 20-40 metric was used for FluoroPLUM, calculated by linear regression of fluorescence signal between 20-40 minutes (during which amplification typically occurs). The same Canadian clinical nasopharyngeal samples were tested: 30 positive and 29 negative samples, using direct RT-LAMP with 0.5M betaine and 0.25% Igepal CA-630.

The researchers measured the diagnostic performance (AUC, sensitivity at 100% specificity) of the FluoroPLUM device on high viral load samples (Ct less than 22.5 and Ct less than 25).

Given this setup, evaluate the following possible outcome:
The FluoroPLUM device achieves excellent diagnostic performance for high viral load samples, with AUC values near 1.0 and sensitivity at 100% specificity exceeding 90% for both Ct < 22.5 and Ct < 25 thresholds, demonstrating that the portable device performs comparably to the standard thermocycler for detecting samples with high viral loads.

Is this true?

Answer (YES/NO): NO